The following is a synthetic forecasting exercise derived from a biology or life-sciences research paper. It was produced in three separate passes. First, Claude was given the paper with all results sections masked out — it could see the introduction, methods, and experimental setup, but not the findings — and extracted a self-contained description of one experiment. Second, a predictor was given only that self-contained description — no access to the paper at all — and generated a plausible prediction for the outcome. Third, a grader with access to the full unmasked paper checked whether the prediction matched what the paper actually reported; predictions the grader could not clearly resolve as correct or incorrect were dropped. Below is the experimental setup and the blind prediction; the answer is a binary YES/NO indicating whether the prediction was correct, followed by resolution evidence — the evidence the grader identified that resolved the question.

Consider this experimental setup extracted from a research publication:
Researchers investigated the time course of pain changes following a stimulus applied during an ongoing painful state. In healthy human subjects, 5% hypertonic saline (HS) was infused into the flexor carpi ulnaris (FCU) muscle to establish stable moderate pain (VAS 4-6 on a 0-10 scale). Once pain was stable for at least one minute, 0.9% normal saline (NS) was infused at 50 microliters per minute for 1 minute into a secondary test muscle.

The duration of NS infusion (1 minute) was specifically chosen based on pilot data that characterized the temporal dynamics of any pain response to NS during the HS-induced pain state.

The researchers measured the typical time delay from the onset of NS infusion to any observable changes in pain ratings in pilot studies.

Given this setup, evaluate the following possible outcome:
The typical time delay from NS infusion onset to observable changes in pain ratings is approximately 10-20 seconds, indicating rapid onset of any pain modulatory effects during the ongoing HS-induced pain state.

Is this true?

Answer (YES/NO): NO